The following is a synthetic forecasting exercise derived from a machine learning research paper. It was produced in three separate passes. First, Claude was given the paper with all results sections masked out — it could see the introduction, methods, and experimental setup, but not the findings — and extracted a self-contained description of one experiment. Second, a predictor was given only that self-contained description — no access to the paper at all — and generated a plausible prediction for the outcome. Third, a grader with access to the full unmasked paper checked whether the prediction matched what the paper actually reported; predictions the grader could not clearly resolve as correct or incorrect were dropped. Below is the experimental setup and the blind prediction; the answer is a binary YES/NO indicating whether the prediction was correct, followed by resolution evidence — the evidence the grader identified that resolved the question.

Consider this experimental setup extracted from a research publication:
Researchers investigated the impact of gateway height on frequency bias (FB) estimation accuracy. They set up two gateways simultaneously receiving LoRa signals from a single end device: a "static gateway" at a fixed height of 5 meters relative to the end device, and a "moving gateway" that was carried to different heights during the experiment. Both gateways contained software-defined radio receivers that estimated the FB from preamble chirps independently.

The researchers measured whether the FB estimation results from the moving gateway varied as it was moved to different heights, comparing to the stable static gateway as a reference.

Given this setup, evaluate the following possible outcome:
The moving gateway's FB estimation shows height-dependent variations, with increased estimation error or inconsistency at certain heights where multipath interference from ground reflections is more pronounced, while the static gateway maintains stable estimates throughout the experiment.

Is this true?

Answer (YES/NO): NO